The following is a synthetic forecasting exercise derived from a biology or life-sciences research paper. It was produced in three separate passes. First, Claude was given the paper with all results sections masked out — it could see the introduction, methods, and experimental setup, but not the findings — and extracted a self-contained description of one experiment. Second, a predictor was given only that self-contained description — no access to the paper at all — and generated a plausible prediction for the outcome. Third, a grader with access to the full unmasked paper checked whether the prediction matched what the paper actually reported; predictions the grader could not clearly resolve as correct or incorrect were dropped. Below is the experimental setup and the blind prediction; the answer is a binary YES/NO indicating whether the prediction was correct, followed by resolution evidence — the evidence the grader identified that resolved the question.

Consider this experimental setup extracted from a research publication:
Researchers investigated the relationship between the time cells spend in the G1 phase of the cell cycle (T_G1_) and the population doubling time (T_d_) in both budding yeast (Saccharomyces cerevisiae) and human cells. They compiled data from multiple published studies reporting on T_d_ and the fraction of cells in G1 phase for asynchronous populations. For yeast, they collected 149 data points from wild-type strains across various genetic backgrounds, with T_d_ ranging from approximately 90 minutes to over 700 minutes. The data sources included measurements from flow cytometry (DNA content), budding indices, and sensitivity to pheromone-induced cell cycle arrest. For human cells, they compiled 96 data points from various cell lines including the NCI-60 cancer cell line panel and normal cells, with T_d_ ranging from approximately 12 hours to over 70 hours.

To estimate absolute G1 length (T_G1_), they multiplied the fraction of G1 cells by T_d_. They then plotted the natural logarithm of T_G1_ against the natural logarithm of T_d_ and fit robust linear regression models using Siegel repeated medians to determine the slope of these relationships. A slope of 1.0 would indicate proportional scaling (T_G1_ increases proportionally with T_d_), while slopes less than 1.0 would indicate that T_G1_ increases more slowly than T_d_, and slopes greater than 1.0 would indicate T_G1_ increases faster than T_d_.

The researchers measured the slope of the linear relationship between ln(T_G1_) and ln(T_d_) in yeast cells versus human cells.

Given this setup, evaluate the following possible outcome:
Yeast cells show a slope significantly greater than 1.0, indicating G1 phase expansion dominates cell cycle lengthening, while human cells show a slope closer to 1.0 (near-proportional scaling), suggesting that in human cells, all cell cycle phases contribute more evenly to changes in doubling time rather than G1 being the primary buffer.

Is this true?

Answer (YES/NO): NO